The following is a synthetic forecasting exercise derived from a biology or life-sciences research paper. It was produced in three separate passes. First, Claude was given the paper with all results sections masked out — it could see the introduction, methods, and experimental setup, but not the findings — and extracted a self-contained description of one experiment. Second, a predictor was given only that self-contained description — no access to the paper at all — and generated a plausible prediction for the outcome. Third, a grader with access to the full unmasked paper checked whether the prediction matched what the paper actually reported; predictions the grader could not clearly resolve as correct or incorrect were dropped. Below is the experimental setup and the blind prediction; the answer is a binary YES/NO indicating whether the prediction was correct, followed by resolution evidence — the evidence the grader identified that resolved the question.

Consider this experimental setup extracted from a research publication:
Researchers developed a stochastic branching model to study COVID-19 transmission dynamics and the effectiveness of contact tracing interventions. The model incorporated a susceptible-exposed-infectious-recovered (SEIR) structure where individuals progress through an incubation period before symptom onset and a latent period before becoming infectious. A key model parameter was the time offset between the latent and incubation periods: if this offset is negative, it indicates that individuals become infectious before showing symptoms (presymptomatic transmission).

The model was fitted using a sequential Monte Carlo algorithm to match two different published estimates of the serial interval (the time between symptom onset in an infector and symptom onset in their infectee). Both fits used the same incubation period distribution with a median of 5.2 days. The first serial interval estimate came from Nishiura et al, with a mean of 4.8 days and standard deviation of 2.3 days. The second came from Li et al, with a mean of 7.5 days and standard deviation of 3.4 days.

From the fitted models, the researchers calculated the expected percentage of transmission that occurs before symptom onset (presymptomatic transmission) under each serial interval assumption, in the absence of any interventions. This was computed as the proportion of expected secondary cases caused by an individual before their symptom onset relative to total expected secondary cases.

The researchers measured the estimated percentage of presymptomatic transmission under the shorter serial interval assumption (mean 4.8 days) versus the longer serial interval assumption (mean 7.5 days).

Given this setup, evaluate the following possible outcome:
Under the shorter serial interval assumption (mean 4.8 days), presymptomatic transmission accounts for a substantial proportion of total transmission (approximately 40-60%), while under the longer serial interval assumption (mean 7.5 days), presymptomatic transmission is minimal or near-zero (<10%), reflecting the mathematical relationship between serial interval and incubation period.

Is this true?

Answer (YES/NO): NO